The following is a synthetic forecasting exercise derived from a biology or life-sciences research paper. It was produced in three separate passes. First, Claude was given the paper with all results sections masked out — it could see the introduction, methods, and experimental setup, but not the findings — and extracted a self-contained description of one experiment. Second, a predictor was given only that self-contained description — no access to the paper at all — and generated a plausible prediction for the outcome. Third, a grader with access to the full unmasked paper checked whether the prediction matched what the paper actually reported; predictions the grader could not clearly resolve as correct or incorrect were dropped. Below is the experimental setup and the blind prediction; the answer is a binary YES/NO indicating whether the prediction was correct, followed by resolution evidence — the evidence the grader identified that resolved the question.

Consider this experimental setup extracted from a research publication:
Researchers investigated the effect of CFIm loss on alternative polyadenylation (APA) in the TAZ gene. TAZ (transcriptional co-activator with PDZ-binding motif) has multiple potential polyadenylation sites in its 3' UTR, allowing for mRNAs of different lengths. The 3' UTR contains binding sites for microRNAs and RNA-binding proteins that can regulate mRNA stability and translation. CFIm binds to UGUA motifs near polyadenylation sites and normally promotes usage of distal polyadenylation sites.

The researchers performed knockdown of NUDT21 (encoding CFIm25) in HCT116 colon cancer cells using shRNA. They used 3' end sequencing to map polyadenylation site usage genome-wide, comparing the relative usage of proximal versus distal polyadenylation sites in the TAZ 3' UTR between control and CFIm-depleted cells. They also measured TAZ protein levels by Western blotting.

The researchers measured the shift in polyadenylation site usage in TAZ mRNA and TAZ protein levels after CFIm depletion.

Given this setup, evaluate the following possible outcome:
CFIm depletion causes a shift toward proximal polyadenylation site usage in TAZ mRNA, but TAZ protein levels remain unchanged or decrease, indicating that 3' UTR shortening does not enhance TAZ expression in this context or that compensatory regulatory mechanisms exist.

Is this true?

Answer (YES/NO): NO